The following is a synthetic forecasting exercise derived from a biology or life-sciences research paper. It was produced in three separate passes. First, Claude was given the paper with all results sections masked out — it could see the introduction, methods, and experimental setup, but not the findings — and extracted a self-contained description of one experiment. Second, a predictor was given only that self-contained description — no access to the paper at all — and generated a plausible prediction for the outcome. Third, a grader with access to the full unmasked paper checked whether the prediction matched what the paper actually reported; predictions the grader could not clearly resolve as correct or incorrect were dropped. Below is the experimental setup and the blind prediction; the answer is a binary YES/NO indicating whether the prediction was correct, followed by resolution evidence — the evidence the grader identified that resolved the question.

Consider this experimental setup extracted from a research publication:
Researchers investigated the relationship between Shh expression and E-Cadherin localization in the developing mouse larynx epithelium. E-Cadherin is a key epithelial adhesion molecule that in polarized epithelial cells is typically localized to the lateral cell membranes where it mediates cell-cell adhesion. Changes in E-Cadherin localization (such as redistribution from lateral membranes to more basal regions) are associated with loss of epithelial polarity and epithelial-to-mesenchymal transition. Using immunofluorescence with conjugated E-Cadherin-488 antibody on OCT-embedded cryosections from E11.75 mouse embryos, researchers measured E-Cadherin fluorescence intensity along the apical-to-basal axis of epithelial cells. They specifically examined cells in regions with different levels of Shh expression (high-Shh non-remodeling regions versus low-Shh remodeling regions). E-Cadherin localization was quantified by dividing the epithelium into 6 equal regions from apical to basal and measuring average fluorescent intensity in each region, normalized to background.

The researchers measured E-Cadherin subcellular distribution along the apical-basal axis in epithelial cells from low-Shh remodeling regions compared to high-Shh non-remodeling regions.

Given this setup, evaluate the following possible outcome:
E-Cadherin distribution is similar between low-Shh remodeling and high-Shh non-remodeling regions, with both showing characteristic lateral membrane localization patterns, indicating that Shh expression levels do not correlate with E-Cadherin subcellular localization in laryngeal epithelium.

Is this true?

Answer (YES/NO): NO